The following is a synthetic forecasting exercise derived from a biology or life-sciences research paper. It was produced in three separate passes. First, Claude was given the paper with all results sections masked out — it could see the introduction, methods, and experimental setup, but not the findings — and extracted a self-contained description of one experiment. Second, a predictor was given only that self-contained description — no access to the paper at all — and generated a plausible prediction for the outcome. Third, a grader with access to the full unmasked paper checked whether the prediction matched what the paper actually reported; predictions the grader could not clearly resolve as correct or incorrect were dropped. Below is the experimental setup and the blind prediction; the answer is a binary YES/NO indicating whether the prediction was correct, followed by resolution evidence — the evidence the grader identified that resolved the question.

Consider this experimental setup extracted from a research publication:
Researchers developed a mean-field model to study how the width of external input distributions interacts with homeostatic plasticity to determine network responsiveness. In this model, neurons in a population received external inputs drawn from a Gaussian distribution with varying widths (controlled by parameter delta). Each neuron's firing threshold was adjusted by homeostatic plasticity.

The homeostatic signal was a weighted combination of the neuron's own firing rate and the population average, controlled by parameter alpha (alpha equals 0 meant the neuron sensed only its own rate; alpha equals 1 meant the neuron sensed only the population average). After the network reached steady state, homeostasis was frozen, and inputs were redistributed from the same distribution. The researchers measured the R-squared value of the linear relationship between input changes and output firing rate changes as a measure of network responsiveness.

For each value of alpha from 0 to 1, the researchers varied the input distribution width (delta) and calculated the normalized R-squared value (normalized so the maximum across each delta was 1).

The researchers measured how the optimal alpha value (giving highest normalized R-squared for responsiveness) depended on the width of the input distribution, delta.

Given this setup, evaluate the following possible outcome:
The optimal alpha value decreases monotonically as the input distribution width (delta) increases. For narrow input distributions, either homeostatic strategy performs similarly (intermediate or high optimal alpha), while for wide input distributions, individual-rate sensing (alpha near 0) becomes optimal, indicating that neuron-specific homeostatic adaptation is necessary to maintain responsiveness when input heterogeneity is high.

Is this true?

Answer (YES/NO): YES